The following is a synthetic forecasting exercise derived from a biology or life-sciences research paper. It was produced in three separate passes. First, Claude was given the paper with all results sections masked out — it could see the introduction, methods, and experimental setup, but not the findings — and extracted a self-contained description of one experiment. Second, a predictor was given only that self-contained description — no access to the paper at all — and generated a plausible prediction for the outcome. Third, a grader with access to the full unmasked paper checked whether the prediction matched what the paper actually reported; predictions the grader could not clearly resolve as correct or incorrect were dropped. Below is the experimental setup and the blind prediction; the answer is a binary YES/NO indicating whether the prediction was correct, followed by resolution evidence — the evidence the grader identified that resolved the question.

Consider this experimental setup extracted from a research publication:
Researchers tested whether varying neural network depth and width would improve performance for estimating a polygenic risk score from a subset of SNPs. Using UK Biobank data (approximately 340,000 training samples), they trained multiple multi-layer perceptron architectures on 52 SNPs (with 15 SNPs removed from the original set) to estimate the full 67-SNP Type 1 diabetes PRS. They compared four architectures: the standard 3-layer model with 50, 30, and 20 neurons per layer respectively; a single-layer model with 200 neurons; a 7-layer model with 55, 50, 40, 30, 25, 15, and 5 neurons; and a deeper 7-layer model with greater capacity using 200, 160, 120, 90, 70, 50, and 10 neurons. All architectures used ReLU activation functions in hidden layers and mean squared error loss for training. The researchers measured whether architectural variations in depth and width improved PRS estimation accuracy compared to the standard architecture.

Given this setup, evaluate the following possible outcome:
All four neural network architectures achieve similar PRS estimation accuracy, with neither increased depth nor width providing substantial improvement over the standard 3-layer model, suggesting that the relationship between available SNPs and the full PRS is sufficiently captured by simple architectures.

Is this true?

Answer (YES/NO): YES